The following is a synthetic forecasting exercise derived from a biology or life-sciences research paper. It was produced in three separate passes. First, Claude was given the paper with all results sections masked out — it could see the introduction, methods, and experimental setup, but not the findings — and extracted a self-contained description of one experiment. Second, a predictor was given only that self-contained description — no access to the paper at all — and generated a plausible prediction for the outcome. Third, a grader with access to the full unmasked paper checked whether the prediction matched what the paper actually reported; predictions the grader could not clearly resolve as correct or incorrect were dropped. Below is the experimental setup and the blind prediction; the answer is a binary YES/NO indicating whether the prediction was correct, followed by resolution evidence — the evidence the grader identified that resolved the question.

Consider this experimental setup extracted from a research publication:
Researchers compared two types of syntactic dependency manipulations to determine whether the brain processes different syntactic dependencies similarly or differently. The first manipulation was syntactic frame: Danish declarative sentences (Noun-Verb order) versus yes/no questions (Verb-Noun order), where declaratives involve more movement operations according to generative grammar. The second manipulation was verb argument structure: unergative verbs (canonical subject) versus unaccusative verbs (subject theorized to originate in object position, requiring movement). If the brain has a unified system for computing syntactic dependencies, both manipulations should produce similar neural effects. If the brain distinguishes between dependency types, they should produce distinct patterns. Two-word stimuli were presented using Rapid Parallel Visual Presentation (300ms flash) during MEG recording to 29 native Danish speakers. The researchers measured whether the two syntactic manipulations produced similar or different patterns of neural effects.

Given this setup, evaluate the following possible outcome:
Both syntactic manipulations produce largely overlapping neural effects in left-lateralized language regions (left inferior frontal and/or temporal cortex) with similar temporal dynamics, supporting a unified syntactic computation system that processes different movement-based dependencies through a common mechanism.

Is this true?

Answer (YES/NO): NO